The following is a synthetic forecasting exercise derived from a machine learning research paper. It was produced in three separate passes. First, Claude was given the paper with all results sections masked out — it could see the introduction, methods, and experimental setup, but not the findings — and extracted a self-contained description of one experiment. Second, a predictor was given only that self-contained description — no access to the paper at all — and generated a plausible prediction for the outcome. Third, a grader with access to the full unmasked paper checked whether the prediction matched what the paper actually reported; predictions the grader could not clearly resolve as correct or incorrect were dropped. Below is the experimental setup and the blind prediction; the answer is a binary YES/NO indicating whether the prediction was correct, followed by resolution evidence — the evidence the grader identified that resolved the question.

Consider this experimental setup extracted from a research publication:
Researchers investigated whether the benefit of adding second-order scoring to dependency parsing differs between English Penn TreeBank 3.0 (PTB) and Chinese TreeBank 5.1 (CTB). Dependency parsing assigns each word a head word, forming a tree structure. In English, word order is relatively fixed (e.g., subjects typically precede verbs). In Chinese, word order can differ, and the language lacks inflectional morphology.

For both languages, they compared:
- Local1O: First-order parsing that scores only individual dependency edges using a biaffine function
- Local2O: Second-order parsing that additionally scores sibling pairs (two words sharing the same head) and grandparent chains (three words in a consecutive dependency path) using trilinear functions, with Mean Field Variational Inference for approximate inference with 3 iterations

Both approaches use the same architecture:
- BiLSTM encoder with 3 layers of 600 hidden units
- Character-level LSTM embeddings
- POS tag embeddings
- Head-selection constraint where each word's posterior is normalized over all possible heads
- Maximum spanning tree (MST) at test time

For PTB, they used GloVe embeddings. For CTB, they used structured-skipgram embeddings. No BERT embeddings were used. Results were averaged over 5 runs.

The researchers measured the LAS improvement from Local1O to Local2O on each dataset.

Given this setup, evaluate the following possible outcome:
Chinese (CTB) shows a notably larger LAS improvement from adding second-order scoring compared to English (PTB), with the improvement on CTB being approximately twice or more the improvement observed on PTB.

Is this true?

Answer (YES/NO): YES